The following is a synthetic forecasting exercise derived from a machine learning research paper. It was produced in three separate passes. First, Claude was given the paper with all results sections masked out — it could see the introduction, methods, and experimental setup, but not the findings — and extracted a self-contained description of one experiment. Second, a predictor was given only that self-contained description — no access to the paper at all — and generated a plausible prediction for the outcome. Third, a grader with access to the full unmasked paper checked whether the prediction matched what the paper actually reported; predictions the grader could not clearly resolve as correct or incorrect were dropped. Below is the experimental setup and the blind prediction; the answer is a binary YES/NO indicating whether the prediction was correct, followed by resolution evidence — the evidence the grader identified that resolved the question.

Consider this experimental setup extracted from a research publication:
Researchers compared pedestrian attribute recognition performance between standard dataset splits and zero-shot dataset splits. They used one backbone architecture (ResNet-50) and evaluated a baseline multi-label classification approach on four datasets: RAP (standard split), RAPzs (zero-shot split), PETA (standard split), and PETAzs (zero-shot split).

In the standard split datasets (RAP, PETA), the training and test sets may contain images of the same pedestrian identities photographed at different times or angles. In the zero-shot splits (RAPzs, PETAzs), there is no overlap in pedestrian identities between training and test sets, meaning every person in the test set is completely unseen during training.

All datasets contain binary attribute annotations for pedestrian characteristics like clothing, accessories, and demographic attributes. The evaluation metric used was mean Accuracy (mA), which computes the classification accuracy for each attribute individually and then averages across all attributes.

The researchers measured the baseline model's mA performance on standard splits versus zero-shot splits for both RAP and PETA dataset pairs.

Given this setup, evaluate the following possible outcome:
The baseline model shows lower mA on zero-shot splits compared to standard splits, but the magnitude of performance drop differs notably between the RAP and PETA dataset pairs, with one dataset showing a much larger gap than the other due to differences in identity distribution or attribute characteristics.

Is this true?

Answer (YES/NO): YES